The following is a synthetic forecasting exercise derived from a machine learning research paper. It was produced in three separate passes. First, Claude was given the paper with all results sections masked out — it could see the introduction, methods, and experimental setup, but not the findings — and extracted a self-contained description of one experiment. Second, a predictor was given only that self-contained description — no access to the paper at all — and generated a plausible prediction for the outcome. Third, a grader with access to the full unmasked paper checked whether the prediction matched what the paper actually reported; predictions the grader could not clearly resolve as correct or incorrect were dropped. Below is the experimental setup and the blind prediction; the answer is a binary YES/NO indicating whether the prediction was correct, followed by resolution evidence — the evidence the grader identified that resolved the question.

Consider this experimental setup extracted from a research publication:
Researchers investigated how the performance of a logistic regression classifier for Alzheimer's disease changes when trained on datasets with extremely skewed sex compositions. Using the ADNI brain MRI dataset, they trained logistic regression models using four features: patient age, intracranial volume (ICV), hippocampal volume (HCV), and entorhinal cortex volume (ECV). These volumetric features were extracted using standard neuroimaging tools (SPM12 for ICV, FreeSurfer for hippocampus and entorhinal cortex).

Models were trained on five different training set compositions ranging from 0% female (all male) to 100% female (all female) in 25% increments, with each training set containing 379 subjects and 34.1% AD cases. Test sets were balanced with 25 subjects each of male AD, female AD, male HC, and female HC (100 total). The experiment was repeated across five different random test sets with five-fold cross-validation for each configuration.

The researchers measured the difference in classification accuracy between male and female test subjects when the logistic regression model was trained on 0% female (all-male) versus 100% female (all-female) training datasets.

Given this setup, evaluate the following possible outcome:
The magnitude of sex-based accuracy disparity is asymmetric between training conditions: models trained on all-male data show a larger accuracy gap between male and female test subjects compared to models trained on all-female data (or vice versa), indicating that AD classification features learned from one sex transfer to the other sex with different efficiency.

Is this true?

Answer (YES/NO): NO